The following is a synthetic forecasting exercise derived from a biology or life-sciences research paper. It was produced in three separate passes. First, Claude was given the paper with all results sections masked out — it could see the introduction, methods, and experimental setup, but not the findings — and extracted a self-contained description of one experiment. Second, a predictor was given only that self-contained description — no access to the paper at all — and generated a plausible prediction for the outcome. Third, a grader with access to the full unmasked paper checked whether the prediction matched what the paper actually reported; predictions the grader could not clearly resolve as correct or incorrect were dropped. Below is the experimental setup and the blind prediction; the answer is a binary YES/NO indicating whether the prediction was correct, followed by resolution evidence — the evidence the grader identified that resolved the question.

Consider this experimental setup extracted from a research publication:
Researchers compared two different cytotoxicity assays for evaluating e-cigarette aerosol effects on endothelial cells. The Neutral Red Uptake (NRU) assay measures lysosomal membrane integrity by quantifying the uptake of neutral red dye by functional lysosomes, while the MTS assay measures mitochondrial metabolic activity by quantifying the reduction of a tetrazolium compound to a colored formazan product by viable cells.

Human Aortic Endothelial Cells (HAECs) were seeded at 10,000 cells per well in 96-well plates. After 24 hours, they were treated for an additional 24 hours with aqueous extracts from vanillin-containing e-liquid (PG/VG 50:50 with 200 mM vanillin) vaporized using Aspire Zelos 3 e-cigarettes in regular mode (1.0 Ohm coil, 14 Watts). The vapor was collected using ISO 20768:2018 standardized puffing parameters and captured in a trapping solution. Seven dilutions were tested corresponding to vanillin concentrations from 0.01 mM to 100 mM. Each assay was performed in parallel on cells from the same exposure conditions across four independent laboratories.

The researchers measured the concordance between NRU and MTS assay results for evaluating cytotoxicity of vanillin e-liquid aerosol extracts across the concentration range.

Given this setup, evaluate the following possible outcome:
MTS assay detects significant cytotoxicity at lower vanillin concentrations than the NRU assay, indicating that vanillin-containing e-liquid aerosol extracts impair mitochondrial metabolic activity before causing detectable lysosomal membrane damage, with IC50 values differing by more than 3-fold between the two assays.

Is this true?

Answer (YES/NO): NO